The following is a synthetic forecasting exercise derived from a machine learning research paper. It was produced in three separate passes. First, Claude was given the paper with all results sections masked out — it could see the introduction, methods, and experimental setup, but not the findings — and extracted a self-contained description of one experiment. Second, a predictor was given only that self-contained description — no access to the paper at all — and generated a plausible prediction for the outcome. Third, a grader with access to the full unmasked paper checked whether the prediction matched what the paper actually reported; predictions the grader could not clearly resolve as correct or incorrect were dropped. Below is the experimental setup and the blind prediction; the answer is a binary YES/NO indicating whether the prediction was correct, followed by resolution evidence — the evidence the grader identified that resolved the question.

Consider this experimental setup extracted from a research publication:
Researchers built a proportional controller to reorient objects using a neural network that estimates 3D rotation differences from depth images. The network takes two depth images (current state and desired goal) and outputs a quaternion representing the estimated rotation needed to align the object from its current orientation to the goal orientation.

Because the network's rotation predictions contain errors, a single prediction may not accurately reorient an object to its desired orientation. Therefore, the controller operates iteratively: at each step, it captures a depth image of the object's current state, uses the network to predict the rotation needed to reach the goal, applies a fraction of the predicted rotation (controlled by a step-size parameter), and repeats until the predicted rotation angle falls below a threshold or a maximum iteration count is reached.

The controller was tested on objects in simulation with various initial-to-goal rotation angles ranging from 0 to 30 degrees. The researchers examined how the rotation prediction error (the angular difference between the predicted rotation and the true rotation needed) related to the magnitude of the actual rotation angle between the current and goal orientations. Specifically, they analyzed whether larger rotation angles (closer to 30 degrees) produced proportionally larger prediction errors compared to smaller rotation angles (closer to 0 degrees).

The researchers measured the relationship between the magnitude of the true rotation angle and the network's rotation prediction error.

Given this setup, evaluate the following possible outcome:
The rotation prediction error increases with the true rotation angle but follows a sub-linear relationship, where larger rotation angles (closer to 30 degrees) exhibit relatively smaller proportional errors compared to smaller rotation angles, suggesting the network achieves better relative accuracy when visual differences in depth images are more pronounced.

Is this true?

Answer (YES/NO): YES